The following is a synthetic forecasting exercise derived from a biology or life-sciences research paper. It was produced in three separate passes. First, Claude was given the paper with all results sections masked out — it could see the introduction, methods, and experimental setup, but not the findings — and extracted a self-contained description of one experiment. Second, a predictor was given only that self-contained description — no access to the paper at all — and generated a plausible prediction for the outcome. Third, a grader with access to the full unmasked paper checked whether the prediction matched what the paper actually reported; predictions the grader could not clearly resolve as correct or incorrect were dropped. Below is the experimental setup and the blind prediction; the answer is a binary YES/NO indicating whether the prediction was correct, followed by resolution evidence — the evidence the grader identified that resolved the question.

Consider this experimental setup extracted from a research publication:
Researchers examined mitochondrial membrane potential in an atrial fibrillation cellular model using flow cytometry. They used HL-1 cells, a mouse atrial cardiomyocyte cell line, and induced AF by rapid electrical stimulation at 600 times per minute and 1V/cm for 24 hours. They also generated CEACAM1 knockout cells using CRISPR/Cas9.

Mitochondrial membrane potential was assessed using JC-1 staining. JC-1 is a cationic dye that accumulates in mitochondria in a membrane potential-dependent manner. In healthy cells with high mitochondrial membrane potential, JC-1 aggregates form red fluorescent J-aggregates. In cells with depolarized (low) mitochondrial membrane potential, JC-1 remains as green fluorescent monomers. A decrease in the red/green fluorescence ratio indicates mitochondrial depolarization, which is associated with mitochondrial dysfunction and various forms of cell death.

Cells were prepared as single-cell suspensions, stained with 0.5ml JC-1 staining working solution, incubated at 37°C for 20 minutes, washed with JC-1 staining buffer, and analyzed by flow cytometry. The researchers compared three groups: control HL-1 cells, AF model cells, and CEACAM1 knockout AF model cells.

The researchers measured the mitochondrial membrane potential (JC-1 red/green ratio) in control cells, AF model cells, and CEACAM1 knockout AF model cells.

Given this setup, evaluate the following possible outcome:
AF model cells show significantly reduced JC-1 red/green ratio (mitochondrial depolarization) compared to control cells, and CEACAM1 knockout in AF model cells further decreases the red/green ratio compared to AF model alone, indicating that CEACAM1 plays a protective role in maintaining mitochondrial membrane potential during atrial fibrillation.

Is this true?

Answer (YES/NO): NO